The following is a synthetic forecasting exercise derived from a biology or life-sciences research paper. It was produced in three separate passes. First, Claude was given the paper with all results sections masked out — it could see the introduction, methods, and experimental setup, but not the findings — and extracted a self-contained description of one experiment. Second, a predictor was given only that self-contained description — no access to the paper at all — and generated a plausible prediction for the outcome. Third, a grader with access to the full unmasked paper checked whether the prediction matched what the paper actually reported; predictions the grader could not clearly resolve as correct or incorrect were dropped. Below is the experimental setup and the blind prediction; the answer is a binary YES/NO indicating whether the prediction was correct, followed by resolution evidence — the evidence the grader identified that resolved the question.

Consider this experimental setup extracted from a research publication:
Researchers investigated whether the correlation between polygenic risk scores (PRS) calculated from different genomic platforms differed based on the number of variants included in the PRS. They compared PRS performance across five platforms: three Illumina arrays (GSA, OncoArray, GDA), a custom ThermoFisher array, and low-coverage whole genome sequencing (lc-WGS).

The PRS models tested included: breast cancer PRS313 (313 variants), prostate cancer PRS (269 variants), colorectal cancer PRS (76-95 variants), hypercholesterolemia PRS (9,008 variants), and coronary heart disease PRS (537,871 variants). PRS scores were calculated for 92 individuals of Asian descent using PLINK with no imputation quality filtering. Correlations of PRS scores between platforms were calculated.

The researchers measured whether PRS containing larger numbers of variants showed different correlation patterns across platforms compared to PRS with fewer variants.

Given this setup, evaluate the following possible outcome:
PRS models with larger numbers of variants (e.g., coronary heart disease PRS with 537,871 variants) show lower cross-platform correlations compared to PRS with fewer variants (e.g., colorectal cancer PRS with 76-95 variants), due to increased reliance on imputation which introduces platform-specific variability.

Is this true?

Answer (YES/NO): NO